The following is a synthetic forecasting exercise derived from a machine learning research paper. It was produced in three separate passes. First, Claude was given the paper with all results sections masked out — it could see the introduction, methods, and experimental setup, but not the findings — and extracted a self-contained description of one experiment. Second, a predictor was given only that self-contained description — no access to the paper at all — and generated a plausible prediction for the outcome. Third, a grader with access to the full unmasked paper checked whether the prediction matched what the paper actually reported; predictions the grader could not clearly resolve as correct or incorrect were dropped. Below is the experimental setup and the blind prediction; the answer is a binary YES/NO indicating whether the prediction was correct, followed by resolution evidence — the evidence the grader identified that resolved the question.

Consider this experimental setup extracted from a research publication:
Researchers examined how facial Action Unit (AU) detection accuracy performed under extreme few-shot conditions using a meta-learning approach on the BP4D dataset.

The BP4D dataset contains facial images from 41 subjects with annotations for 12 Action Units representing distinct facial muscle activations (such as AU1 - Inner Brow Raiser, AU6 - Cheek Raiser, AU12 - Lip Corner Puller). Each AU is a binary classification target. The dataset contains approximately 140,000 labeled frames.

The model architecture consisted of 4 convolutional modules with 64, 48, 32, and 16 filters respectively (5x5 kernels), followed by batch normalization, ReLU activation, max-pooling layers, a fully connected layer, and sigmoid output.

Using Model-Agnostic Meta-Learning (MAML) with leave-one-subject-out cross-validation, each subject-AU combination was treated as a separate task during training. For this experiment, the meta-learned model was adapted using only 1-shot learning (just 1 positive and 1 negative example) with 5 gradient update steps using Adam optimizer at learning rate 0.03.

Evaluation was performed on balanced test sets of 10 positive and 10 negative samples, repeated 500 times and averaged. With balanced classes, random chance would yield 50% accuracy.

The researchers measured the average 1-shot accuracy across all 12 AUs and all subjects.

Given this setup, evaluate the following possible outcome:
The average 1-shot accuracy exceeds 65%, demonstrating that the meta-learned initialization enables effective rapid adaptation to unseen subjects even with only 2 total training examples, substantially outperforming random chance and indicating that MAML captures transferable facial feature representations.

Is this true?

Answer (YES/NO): YES